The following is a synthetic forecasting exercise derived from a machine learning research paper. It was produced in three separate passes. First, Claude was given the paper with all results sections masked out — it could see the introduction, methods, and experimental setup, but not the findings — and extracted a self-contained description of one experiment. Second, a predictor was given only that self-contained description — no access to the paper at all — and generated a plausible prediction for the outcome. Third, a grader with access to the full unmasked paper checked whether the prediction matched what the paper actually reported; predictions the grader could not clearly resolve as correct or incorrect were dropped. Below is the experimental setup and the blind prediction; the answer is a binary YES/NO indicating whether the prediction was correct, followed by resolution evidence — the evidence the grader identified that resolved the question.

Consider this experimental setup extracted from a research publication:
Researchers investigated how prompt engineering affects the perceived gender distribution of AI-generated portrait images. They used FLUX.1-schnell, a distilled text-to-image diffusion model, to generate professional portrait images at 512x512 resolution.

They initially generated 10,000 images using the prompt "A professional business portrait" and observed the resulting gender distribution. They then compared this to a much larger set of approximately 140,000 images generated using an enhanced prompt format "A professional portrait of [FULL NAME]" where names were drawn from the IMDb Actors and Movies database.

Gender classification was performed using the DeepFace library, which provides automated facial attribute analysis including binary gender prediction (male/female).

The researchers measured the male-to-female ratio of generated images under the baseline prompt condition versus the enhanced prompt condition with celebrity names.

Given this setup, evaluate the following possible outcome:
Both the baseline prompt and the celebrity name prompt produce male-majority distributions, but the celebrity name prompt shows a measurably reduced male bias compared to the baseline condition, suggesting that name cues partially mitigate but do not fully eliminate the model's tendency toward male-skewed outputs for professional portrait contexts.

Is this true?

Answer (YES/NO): YES